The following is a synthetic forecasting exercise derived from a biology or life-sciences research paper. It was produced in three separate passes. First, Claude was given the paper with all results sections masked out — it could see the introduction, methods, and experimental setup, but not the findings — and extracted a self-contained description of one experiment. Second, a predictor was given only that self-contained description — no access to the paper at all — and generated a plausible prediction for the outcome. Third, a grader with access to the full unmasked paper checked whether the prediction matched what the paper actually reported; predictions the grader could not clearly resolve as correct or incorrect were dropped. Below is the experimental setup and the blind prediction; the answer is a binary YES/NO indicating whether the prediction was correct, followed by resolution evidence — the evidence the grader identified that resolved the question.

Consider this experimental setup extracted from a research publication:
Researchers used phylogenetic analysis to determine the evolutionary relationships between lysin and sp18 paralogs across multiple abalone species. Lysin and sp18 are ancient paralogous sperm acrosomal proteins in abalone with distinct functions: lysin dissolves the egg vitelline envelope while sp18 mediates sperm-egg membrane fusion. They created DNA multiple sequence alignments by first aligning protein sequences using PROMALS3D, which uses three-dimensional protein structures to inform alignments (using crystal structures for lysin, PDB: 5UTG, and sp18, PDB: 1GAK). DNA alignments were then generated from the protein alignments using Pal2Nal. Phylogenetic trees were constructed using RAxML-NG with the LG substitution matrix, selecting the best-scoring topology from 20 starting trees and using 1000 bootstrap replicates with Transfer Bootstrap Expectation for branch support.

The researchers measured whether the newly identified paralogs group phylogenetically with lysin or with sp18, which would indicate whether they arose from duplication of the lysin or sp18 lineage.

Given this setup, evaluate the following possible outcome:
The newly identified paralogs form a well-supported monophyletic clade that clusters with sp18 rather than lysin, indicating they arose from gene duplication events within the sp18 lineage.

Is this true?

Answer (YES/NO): NO